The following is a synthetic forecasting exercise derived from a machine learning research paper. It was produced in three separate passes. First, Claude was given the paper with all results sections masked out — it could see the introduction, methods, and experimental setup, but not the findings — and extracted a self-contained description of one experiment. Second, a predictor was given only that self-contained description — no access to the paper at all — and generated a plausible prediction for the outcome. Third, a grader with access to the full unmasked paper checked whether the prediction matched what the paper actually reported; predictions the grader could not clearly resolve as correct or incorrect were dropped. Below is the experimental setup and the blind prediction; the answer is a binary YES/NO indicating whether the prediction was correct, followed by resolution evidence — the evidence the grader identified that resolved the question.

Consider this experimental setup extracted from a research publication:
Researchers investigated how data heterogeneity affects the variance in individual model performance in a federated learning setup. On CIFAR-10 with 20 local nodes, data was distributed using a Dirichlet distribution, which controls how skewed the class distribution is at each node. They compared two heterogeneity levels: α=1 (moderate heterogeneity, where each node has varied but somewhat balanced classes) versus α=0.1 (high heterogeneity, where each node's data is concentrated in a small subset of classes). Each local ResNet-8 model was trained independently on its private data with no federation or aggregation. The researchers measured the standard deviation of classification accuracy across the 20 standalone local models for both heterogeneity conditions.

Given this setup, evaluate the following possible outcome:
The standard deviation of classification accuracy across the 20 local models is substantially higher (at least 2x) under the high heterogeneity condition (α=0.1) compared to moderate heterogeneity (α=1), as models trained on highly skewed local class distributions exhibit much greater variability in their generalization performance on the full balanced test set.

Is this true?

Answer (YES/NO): NO